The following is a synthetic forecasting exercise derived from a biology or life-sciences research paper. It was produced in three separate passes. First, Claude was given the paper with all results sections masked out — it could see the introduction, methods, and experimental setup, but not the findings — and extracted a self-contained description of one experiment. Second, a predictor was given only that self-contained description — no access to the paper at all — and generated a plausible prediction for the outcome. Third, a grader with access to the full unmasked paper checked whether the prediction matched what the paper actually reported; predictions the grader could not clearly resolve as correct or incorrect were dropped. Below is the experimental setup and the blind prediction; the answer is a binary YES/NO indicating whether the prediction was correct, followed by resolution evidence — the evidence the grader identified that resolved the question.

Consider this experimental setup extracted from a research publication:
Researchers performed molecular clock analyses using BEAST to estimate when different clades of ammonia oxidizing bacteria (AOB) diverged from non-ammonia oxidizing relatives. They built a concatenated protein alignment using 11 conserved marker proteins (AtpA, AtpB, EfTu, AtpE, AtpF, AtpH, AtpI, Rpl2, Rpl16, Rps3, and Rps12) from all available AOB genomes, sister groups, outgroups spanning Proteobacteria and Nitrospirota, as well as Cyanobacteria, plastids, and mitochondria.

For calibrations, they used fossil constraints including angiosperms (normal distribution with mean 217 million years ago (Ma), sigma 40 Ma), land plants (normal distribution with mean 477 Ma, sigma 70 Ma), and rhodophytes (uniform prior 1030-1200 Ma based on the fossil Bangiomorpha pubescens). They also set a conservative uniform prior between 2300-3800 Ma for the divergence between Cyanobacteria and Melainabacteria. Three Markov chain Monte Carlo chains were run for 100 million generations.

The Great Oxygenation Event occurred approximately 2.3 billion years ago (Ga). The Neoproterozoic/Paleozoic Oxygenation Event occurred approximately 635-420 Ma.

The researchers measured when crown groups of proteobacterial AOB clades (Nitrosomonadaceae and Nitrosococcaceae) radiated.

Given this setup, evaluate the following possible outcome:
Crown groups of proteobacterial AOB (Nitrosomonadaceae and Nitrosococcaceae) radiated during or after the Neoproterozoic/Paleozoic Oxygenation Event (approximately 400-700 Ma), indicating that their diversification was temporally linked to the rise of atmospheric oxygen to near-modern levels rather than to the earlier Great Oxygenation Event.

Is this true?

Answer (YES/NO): YES